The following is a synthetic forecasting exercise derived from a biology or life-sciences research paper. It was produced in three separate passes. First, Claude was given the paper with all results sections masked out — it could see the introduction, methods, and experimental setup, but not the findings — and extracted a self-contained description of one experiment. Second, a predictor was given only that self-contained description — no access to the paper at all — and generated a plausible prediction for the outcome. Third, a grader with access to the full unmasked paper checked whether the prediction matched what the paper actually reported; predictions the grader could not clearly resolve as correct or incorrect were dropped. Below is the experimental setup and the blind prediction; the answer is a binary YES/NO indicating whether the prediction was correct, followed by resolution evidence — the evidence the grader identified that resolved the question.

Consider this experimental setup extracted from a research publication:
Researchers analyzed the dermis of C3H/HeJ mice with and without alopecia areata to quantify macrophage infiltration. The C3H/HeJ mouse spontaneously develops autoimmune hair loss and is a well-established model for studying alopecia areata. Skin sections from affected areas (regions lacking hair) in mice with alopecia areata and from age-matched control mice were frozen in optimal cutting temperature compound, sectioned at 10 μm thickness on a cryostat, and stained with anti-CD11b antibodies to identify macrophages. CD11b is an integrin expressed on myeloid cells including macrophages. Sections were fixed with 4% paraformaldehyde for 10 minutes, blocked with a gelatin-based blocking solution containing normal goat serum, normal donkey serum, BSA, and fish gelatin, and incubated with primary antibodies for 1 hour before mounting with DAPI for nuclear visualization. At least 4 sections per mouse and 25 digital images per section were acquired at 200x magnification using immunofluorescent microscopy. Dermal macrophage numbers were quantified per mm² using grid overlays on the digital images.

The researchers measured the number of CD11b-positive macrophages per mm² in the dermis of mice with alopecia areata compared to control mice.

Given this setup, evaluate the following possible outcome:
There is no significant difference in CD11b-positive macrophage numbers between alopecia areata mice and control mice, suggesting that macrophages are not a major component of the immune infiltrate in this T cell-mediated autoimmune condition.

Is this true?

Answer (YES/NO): NO